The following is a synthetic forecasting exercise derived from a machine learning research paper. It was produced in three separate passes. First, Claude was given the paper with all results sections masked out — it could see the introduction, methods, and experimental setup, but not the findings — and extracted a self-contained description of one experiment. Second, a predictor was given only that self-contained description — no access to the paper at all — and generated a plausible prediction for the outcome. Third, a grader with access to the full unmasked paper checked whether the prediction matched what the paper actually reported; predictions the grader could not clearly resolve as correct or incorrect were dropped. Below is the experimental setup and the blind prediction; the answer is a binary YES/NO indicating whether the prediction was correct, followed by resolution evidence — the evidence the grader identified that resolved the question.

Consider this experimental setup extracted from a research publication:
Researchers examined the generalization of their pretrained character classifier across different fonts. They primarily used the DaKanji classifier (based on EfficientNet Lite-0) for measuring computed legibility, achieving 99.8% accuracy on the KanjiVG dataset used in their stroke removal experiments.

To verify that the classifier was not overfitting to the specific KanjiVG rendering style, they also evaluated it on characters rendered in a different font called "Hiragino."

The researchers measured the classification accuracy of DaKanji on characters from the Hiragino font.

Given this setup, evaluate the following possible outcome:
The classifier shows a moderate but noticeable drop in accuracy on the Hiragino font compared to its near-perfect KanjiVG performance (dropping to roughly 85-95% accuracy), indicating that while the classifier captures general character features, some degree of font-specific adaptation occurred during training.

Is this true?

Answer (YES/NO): NO